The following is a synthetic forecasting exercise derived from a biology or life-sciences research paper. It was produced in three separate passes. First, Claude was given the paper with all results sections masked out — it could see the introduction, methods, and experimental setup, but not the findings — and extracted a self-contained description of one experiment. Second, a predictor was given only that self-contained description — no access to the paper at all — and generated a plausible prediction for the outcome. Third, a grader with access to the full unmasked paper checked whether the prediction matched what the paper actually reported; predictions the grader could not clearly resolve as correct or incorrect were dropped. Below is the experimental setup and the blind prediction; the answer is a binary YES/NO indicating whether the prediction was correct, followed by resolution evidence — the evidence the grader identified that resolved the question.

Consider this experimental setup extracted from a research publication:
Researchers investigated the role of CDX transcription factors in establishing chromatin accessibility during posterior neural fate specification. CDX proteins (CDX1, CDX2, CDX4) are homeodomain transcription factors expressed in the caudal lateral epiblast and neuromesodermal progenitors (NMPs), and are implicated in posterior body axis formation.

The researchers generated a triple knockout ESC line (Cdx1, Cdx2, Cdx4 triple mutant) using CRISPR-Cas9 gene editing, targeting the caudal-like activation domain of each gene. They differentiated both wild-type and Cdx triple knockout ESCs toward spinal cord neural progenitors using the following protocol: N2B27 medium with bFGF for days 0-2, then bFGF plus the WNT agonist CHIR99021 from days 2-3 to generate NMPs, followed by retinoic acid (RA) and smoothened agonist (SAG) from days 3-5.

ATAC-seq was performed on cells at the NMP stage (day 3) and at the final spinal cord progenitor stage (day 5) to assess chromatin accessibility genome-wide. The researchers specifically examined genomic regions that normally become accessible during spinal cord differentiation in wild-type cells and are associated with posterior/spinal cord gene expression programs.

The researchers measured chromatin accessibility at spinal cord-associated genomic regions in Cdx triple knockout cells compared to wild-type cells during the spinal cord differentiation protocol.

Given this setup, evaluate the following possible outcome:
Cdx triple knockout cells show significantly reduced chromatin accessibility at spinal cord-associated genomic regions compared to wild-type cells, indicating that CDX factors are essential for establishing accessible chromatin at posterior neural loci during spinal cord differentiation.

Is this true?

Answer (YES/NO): YES